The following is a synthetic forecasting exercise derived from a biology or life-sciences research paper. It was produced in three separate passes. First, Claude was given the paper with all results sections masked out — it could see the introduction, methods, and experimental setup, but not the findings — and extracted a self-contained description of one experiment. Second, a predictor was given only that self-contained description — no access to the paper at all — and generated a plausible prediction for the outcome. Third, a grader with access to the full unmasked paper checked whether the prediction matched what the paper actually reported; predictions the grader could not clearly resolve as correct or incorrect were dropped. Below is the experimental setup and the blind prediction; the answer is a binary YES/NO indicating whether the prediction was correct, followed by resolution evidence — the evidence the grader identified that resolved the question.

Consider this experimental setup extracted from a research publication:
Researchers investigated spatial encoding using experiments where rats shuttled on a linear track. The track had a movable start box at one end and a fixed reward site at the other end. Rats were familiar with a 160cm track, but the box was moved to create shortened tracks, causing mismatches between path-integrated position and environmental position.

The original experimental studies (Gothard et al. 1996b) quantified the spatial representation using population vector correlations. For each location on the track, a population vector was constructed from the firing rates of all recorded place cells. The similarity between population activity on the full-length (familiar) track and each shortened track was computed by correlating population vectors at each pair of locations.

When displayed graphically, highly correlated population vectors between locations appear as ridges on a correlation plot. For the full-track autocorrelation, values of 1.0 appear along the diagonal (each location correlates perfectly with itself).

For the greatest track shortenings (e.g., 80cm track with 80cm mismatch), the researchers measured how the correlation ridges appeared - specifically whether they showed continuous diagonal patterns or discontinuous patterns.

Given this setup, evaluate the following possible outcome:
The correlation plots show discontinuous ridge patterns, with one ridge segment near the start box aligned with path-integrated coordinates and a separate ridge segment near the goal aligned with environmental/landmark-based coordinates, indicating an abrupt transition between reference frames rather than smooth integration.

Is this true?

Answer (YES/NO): YES